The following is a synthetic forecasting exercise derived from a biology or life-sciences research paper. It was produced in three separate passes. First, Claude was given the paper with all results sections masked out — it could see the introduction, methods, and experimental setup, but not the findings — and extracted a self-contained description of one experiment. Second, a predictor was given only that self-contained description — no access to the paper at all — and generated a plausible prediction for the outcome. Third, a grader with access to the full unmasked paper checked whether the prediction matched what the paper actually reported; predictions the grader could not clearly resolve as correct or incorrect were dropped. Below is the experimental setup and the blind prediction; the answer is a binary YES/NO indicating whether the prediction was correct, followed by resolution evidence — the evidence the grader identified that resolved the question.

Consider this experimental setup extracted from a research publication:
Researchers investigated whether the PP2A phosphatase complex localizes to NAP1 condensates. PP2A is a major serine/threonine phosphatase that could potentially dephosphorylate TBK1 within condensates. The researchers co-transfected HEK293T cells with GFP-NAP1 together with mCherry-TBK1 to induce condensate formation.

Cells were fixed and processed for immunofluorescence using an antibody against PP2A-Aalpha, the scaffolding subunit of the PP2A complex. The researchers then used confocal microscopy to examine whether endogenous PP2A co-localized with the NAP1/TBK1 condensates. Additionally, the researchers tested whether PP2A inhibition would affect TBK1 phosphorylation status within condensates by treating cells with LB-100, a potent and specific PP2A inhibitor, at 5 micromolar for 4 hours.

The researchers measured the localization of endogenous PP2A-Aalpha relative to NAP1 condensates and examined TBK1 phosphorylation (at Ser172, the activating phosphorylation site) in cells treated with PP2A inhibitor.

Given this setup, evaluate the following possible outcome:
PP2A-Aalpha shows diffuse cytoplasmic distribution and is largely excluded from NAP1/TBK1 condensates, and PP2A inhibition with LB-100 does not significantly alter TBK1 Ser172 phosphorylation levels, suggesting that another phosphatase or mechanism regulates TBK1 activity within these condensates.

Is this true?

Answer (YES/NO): NO